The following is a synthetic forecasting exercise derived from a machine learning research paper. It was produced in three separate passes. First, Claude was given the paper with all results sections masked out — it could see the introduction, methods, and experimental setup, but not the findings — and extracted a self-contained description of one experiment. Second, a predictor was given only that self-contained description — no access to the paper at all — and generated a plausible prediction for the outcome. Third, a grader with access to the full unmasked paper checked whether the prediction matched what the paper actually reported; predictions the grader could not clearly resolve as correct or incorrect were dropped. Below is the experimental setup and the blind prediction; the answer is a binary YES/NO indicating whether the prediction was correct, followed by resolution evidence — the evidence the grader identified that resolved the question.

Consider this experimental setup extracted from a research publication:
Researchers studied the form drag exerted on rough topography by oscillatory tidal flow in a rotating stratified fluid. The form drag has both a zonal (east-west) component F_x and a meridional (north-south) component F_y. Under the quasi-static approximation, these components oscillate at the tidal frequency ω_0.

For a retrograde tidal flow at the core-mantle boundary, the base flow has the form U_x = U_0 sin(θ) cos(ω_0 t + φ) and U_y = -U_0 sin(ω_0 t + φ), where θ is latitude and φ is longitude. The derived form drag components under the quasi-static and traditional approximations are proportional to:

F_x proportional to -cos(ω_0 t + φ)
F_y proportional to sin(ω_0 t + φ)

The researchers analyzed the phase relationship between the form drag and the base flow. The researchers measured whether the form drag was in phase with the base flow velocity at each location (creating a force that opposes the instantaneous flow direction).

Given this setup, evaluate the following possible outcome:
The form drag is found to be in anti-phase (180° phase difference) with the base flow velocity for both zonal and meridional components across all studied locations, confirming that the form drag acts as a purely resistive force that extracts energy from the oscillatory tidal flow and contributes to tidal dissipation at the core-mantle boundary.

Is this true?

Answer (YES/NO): YES